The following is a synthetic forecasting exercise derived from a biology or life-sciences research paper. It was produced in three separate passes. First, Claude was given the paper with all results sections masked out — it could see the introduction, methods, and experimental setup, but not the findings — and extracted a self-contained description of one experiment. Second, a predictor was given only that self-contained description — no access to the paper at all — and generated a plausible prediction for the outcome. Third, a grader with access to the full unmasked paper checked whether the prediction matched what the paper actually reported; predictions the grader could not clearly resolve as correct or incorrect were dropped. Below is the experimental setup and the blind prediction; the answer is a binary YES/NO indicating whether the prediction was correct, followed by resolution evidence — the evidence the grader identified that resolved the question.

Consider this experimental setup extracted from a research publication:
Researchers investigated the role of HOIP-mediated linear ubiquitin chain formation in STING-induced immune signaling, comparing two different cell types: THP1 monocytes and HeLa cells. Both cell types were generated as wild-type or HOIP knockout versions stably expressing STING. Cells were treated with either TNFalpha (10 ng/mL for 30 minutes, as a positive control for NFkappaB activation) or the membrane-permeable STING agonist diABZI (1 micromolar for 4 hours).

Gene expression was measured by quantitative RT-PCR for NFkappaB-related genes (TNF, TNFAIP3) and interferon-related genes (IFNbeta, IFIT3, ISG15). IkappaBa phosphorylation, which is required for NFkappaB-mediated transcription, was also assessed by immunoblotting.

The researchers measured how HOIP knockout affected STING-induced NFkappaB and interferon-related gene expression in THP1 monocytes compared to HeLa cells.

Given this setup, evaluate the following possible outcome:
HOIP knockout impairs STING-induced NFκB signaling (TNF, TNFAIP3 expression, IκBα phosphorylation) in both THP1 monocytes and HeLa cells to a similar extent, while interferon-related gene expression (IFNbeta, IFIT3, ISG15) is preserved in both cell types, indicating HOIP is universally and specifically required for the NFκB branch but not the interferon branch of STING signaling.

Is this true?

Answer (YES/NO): NO